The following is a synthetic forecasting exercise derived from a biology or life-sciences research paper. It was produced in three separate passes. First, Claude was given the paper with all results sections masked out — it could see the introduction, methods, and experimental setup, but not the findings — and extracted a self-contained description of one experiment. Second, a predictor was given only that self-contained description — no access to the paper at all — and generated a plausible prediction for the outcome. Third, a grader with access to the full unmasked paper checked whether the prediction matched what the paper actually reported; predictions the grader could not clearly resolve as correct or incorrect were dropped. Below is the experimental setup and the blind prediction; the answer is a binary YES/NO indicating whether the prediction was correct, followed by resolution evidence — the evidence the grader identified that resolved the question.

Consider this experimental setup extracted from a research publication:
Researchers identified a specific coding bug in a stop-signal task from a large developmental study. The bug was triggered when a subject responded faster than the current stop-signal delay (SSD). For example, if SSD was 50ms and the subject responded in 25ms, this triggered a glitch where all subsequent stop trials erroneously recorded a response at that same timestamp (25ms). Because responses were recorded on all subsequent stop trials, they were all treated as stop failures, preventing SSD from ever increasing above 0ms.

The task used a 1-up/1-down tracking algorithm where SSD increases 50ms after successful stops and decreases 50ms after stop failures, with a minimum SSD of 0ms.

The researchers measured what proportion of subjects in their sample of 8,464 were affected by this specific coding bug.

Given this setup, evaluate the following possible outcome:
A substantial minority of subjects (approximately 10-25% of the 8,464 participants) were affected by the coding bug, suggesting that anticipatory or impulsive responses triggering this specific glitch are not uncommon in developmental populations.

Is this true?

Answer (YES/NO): NO